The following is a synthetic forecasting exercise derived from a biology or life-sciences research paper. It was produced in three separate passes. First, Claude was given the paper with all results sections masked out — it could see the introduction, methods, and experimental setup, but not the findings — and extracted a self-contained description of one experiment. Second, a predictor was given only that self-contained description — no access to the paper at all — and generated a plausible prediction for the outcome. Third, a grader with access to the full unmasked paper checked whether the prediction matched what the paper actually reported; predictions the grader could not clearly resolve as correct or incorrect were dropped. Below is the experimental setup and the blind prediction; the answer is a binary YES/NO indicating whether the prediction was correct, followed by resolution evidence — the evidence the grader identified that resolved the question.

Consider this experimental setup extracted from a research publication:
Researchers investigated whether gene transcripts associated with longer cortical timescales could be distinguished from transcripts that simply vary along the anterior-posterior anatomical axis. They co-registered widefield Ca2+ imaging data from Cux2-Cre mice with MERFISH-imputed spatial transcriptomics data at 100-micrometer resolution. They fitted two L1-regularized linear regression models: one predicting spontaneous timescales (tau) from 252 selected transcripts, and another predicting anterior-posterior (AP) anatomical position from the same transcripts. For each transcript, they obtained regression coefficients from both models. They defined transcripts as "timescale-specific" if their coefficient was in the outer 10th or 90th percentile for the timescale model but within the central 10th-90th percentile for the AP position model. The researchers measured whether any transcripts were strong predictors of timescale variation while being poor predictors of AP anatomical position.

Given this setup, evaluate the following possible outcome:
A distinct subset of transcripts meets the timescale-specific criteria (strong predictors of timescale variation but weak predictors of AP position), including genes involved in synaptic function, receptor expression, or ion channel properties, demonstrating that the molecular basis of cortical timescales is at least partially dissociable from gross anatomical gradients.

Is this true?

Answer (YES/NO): YES